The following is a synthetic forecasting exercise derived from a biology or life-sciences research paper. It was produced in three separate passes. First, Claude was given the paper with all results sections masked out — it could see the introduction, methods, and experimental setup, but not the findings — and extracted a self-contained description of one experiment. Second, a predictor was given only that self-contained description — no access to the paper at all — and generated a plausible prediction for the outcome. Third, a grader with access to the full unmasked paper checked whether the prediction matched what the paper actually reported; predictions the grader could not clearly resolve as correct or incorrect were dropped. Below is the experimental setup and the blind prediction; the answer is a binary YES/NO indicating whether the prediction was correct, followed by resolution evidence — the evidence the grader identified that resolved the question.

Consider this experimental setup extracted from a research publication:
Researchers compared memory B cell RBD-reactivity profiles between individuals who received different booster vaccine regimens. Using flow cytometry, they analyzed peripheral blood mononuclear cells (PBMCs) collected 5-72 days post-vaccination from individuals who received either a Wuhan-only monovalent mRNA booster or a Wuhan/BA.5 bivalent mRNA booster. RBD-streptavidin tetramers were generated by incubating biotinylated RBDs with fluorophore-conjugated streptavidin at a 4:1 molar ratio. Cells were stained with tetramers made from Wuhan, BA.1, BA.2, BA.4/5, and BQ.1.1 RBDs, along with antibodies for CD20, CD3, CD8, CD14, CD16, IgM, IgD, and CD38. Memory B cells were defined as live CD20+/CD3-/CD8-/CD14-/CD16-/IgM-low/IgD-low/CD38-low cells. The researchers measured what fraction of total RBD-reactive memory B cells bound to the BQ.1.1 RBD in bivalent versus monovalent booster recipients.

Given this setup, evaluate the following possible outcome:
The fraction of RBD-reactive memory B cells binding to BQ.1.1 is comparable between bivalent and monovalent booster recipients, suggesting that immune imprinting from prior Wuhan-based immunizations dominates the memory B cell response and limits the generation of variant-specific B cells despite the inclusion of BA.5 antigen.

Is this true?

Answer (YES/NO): YES